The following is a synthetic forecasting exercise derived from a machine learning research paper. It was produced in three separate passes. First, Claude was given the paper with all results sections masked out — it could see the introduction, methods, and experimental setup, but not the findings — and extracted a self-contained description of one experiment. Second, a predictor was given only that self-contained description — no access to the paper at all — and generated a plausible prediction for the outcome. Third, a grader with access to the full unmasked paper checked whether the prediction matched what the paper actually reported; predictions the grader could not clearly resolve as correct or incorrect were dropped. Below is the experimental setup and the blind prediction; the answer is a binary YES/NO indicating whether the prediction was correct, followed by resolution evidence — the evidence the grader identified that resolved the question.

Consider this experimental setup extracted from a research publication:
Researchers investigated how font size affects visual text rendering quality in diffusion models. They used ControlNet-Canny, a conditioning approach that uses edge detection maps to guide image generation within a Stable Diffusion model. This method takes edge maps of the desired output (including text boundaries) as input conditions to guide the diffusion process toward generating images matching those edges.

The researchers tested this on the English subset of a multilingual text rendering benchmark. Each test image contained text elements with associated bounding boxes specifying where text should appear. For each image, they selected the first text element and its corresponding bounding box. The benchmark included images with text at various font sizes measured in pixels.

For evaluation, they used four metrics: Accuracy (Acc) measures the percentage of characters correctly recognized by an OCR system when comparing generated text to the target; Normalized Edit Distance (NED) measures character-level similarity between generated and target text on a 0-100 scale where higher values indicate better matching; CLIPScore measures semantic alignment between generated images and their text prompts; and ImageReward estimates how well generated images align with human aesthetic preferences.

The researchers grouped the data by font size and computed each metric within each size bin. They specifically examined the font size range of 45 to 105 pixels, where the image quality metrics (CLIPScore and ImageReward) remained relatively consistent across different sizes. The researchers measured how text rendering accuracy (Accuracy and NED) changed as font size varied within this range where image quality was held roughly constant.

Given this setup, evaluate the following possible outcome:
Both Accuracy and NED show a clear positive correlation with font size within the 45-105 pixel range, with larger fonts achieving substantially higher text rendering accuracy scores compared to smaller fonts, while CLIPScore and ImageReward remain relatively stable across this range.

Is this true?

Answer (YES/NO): YES